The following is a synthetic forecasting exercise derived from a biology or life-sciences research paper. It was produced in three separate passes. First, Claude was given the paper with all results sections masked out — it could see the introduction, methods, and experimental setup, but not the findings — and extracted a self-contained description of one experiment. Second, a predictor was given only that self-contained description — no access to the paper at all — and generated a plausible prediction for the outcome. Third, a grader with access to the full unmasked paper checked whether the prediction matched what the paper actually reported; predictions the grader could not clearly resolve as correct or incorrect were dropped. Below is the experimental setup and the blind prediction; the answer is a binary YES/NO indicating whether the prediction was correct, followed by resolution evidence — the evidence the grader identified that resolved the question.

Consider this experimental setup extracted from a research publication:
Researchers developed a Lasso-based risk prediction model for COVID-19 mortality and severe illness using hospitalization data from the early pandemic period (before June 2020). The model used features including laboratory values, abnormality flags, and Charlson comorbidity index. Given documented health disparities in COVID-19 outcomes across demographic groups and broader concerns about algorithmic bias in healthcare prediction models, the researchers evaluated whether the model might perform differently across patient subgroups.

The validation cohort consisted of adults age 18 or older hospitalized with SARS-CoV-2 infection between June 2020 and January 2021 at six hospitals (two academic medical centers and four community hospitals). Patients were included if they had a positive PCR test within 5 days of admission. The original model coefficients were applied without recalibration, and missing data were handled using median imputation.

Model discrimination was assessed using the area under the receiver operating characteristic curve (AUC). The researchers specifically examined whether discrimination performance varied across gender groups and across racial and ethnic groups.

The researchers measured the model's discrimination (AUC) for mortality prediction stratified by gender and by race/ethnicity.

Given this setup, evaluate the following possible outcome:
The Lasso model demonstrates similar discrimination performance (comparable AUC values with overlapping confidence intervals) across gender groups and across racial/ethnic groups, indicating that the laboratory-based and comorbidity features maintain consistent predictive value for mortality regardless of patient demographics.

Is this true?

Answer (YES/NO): YES